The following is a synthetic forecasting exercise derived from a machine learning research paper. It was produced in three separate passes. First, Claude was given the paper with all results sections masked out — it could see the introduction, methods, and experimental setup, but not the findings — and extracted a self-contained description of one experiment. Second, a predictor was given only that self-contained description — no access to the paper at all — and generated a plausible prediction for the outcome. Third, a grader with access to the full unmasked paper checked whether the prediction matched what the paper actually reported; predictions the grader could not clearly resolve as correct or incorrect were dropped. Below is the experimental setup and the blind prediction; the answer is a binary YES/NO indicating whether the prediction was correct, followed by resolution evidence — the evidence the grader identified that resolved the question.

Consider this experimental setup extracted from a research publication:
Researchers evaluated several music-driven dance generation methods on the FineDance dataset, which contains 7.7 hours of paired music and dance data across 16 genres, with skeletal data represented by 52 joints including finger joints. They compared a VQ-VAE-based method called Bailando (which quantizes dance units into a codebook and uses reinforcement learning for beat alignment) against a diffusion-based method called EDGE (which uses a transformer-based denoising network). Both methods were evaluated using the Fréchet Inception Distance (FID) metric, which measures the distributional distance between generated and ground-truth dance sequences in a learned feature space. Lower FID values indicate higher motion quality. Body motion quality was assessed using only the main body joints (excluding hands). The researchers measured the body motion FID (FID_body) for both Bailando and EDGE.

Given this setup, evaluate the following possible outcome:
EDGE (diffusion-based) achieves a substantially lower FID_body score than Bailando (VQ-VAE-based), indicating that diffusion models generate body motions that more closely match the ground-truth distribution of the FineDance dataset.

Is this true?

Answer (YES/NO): NO